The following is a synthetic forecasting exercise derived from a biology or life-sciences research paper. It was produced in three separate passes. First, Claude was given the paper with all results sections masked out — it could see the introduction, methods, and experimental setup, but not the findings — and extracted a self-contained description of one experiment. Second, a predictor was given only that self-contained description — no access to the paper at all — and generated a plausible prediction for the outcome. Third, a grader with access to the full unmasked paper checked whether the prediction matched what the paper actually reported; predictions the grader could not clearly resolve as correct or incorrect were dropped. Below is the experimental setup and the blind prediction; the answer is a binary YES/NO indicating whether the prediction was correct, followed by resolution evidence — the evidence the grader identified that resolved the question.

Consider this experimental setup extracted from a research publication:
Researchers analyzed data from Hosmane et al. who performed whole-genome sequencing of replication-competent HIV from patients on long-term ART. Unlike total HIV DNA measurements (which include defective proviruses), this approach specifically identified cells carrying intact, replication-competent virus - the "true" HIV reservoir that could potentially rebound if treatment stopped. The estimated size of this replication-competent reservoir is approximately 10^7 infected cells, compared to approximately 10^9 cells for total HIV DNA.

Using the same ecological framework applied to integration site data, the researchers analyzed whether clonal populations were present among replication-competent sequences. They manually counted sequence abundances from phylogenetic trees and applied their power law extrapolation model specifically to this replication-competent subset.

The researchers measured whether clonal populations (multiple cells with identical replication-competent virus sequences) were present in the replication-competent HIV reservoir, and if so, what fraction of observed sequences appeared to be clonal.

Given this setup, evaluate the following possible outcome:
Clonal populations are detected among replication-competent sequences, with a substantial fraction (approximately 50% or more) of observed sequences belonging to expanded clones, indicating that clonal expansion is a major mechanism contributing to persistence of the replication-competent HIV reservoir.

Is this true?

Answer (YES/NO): NO